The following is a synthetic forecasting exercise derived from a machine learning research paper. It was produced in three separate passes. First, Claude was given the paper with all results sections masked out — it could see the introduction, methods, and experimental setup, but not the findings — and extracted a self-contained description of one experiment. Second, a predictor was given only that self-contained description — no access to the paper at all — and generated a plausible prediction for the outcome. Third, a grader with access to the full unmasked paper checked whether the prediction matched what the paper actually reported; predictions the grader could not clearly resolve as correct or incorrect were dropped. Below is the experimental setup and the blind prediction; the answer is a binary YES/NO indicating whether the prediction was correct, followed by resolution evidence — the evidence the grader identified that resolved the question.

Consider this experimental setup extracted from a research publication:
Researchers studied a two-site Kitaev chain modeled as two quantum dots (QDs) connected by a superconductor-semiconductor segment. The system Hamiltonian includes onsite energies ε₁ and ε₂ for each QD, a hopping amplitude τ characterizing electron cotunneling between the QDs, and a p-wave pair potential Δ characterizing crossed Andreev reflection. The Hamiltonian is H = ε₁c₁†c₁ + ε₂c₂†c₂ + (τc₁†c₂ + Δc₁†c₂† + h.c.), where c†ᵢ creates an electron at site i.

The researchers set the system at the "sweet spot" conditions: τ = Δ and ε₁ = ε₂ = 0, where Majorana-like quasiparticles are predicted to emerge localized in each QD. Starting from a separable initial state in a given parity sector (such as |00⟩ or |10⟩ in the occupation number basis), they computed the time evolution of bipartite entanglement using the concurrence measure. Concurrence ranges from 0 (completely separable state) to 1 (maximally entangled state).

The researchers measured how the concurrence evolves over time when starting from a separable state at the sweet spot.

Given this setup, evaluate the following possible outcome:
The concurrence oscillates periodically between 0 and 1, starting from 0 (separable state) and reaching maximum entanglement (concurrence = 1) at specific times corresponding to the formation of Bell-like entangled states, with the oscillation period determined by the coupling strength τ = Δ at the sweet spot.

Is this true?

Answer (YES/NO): YES